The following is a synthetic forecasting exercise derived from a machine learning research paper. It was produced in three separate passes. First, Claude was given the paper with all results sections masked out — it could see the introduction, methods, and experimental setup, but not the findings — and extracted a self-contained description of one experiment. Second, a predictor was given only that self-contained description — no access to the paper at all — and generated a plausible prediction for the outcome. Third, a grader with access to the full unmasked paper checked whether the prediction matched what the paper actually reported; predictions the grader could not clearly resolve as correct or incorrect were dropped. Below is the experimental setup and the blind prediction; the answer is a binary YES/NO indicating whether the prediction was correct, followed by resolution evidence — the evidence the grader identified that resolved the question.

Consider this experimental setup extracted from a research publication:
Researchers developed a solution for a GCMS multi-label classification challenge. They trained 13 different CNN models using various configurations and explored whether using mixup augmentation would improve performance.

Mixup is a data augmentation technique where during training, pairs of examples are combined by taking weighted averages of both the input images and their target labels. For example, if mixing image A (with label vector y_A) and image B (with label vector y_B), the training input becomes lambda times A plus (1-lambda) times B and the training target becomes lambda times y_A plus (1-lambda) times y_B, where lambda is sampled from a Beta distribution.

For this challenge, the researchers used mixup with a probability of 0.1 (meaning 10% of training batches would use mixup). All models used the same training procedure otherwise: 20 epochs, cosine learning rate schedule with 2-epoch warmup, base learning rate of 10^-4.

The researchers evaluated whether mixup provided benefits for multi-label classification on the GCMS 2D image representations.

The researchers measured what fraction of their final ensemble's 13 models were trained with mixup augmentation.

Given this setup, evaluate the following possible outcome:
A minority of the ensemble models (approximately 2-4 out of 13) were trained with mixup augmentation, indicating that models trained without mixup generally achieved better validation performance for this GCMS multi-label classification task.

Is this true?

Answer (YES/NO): NO